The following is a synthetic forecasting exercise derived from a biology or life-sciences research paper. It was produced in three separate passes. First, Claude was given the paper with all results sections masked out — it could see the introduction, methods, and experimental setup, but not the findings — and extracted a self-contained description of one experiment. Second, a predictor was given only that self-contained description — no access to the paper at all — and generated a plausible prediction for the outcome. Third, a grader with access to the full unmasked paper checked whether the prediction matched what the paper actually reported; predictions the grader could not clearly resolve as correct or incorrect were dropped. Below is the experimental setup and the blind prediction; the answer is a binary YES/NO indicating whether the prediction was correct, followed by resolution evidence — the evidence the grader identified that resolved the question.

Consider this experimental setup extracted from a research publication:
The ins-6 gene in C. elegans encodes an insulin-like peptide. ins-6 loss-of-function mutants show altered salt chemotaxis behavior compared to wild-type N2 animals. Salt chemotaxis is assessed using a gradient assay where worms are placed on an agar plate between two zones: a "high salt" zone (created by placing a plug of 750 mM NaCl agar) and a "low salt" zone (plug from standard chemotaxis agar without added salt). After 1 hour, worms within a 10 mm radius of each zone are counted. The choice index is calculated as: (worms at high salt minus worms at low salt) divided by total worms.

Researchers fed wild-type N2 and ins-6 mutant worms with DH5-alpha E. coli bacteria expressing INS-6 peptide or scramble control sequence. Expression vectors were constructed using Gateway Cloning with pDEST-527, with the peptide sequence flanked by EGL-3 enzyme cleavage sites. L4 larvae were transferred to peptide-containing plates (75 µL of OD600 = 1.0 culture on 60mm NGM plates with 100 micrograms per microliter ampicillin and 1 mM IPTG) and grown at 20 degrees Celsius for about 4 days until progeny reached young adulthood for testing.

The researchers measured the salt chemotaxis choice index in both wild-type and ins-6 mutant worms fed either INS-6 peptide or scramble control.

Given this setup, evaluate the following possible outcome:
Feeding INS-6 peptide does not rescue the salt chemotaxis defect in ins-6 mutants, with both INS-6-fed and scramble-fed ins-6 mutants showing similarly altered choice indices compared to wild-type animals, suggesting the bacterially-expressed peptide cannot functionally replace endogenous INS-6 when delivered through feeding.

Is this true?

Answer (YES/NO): NO